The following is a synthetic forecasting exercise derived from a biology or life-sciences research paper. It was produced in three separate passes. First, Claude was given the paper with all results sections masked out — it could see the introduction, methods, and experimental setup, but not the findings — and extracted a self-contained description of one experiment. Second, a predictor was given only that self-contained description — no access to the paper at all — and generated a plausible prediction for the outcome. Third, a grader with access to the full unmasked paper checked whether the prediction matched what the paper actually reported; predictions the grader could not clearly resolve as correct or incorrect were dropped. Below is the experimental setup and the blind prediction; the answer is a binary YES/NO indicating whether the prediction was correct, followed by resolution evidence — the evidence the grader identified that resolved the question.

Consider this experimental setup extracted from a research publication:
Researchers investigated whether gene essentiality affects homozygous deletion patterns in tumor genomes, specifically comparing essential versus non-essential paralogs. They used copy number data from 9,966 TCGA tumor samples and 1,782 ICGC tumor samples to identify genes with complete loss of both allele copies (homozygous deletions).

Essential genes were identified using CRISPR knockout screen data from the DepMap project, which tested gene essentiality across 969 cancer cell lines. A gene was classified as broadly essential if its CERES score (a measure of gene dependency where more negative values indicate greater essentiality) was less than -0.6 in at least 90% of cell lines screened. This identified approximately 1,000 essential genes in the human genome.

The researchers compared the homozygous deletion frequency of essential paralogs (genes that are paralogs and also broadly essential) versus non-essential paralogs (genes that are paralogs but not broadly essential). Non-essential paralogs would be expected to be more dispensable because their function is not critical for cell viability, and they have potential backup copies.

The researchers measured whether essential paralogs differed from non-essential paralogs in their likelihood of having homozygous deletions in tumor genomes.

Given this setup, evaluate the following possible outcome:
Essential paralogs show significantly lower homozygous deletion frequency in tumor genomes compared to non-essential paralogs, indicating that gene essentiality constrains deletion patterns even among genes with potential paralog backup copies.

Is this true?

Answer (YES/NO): YES